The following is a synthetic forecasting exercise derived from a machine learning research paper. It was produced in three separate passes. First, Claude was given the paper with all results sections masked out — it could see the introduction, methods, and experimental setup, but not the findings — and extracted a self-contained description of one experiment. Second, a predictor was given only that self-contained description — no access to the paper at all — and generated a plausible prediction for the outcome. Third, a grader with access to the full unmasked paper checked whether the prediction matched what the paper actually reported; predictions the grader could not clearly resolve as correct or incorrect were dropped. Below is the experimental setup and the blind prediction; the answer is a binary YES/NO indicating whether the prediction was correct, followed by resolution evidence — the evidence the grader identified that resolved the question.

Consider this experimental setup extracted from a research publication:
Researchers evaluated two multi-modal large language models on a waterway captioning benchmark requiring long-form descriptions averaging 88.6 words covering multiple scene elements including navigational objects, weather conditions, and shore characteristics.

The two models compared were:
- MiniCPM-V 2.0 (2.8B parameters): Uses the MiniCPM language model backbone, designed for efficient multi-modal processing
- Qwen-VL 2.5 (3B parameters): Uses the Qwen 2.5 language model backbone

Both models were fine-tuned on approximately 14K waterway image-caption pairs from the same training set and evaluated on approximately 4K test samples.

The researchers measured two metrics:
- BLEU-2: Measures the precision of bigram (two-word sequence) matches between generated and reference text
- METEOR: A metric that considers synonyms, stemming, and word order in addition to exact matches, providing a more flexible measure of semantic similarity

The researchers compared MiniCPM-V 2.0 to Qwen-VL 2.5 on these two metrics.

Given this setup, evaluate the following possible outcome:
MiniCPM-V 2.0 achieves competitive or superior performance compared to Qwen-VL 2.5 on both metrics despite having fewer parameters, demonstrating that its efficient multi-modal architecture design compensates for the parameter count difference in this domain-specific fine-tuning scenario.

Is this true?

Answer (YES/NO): NO